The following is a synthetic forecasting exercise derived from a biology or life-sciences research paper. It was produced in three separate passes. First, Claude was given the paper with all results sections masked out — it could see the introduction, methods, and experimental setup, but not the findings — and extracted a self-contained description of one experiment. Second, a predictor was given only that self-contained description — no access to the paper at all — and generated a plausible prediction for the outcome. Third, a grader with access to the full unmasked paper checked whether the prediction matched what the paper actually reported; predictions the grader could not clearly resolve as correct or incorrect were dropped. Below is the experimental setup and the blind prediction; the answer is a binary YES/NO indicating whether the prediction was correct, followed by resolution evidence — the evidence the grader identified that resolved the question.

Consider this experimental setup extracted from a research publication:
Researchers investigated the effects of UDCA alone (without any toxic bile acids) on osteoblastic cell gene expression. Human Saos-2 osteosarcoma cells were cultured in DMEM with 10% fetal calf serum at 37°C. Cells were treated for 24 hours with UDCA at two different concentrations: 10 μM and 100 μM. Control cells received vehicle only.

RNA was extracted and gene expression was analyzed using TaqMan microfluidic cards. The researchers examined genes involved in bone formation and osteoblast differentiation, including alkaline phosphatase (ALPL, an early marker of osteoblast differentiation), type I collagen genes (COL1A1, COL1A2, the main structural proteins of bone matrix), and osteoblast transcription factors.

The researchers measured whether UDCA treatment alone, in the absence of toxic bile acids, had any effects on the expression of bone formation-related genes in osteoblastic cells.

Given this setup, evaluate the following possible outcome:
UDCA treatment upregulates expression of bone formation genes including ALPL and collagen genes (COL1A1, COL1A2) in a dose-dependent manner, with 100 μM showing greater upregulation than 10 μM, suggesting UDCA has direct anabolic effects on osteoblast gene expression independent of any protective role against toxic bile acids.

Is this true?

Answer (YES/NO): NO